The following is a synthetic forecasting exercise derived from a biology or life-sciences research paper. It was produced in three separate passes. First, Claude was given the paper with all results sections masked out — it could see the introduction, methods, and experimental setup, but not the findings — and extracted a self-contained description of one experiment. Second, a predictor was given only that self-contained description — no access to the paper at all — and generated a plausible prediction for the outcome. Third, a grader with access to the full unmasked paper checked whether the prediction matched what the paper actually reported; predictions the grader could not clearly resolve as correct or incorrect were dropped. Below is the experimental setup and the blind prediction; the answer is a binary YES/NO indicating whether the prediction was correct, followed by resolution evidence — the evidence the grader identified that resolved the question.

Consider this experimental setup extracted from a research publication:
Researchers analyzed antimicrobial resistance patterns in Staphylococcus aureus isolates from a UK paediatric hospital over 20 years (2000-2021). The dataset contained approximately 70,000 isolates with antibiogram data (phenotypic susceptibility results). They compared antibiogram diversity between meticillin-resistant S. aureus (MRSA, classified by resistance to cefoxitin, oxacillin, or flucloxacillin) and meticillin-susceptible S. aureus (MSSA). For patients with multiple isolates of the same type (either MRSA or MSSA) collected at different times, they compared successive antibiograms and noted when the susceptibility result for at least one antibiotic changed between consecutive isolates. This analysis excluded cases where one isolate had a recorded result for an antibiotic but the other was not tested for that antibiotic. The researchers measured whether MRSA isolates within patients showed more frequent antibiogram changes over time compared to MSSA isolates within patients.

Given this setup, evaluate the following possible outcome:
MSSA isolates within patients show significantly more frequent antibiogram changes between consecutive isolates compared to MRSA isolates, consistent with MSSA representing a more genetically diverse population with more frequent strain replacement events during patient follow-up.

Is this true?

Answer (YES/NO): NO